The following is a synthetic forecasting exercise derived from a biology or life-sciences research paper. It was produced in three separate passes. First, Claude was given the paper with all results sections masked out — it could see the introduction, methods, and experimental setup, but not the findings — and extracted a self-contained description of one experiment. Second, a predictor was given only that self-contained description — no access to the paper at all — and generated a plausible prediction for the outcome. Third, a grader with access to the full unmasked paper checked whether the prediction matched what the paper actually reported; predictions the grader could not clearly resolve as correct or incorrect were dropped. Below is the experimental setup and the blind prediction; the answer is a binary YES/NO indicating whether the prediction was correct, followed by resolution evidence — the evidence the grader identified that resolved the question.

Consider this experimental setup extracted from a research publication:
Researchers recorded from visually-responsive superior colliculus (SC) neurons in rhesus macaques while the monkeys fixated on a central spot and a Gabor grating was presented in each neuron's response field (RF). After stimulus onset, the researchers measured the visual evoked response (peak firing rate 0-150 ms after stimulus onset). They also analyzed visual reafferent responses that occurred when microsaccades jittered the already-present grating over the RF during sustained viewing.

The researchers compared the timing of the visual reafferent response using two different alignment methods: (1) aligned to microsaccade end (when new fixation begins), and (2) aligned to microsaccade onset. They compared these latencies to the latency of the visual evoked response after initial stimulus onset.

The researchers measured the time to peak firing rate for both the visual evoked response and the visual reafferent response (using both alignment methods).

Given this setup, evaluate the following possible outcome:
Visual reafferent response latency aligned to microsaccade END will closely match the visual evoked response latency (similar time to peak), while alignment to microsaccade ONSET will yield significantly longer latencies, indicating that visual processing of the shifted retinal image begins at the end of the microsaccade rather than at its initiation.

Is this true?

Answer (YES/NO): NO